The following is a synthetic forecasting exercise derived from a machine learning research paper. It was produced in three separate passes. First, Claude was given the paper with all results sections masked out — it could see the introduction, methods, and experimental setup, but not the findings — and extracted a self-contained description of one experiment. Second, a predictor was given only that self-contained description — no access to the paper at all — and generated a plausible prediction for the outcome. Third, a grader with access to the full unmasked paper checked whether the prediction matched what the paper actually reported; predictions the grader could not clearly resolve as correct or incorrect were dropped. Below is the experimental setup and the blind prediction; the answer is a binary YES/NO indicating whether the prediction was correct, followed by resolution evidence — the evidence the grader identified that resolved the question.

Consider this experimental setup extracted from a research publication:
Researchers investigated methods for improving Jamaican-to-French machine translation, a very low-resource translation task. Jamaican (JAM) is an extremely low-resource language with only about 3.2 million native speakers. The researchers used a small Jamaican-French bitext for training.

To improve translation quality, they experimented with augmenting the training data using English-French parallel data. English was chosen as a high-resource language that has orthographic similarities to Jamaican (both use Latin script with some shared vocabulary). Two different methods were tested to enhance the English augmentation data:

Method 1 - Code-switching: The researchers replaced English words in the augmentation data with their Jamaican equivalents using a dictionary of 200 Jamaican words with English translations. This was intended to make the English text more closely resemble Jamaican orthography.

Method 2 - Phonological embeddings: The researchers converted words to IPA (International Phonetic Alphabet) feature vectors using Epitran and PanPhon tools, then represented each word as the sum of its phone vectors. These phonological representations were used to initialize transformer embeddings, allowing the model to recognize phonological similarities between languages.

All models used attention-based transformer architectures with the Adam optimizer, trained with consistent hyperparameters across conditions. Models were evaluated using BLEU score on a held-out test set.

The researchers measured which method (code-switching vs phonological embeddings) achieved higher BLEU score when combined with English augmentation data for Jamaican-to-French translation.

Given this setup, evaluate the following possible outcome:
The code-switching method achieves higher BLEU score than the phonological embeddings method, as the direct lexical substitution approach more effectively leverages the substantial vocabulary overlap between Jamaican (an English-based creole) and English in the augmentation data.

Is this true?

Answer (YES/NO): YES